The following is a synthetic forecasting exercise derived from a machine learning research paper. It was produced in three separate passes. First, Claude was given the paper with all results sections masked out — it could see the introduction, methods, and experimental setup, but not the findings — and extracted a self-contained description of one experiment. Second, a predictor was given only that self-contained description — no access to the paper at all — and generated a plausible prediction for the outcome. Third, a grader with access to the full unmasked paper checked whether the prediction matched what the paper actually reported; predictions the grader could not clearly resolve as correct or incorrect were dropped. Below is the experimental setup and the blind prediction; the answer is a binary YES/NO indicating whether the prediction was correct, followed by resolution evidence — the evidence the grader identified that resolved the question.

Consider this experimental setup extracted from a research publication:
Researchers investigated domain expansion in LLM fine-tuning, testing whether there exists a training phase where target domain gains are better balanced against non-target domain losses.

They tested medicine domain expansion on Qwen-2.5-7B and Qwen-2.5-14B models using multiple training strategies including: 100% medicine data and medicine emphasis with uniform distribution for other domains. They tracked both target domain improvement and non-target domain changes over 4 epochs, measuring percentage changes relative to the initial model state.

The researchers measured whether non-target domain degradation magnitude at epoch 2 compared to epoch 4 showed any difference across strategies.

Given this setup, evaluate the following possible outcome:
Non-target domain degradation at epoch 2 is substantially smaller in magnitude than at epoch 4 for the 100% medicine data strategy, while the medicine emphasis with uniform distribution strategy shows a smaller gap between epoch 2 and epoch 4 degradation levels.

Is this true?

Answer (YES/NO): YES